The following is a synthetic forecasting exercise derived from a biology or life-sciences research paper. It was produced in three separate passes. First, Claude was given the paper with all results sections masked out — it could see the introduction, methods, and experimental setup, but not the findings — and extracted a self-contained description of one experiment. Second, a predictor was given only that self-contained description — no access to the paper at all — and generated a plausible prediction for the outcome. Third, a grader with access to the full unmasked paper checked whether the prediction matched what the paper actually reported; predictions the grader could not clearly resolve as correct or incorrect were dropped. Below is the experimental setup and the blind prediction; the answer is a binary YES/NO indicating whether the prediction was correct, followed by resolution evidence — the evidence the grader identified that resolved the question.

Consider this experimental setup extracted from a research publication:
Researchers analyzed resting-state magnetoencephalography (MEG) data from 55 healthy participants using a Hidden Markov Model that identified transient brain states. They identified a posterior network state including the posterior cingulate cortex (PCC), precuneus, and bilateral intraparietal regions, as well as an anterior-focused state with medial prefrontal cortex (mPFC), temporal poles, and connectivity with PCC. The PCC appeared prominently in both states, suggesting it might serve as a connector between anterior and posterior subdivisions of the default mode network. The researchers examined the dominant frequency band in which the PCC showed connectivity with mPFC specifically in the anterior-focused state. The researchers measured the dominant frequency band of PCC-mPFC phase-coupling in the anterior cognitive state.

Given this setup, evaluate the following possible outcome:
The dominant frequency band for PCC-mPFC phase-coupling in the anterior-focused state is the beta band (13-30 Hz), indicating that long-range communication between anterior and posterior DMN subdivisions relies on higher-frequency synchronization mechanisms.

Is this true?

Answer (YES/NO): NO